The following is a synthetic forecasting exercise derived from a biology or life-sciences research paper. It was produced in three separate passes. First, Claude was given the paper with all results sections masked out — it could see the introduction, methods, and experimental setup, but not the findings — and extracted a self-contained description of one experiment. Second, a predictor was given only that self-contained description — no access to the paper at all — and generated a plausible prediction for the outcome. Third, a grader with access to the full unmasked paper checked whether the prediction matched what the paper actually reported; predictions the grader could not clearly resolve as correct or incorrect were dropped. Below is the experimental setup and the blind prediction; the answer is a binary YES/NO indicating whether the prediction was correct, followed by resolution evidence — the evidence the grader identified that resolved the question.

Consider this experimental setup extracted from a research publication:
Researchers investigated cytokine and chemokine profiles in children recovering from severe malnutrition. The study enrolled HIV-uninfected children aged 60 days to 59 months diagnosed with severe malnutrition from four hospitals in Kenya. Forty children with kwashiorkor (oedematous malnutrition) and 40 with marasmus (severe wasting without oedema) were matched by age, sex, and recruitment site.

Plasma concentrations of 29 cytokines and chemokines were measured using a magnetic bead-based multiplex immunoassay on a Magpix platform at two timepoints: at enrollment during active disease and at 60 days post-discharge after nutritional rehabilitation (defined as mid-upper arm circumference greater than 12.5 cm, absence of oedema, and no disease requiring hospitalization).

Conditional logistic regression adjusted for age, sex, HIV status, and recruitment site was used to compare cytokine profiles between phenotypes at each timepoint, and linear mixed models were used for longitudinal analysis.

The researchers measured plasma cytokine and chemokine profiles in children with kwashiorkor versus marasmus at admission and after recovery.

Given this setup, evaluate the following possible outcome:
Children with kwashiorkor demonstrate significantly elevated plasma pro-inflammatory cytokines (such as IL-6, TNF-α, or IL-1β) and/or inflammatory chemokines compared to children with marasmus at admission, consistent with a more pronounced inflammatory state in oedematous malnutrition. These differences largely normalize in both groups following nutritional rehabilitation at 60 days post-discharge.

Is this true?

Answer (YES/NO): NO